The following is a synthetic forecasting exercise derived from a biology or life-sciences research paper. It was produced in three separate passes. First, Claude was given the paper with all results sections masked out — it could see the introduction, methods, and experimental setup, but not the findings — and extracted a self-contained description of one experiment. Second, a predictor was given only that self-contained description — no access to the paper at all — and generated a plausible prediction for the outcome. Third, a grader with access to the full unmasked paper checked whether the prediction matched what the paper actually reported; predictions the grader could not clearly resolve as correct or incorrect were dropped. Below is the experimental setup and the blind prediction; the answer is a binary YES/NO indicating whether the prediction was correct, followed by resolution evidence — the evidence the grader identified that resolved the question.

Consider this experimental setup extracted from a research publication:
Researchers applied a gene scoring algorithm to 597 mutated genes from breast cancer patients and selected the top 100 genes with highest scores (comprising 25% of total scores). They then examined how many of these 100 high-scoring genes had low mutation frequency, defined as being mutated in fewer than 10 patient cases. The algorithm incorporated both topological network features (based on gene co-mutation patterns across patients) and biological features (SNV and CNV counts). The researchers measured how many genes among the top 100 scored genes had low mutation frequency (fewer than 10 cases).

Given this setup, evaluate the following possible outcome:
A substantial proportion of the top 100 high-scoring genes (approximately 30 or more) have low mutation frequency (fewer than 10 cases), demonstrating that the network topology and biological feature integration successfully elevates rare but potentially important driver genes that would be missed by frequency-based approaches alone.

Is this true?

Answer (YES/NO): YES